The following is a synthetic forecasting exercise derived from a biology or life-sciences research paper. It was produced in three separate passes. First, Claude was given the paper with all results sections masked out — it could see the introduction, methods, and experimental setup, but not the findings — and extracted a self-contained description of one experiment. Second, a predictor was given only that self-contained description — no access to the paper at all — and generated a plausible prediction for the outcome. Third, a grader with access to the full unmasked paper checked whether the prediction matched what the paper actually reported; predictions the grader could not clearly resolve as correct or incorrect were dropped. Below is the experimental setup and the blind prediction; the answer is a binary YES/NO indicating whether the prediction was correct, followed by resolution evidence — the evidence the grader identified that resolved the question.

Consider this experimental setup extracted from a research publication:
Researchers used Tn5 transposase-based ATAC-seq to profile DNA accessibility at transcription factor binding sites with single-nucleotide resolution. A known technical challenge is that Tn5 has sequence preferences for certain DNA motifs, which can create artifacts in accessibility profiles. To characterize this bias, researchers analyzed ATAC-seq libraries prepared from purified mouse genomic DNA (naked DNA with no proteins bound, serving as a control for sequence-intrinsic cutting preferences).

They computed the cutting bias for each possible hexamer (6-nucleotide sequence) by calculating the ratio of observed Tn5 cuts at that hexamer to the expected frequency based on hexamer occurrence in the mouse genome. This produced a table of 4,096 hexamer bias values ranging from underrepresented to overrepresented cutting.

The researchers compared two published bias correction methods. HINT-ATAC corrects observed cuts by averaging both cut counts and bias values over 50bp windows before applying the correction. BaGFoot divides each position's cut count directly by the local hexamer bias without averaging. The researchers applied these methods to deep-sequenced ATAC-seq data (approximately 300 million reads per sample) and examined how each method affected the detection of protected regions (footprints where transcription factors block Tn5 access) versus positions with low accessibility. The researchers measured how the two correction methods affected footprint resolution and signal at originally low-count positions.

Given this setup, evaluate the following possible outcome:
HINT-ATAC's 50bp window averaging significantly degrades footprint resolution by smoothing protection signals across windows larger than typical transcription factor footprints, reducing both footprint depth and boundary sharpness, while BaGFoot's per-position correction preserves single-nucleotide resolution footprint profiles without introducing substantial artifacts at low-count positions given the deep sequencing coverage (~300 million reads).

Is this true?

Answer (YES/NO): NO